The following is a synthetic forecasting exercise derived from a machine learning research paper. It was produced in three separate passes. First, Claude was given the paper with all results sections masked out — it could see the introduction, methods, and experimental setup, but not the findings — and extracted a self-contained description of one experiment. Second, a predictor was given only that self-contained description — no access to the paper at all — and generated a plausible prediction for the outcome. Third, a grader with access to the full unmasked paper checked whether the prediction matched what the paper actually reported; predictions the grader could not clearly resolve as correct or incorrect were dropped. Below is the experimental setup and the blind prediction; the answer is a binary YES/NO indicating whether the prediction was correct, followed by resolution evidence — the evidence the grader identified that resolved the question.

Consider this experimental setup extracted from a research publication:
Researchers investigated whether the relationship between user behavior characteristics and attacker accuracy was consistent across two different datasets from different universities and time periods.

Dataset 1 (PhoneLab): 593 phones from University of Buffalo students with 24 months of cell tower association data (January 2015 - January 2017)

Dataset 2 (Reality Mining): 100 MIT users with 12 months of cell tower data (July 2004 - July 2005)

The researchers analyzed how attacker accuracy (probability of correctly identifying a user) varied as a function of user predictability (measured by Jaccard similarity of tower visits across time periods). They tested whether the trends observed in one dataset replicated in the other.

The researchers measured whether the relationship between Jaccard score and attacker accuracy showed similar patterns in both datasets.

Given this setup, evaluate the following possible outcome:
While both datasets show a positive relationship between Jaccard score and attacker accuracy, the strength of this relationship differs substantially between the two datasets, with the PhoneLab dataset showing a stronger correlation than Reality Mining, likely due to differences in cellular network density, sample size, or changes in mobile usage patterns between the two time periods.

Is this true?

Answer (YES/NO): NO